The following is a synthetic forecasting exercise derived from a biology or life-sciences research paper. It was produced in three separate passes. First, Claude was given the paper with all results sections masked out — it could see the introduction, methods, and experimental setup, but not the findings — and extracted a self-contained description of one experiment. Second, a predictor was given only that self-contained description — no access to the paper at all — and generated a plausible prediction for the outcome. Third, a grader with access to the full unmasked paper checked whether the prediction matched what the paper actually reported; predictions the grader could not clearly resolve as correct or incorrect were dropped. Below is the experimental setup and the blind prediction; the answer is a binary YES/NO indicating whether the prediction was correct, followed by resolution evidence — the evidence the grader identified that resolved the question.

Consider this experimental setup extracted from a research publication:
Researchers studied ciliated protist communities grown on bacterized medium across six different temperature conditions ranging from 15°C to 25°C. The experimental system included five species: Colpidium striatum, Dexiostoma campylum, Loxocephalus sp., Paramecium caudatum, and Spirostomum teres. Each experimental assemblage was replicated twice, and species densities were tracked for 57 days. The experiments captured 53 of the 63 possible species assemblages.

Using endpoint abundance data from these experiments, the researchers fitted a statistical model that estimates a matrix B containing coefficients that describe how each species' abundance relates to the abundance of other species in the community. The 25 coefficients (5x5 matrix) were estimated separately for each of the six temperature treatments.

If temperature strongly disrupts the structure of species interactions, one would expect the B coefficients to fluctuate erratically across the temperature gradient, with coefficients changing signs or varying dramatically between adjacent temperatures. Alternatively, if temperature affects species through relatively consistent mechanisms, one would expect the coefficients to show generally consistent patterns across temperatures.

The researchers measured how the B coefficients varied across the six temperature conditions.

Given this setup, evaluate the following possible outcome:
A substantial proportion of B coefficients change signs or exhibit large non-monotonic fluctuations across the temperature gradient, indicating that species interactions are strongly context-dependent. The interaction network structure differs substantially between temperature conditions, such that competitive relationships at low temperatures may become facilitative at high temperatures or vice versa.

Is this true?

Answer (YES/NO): NO